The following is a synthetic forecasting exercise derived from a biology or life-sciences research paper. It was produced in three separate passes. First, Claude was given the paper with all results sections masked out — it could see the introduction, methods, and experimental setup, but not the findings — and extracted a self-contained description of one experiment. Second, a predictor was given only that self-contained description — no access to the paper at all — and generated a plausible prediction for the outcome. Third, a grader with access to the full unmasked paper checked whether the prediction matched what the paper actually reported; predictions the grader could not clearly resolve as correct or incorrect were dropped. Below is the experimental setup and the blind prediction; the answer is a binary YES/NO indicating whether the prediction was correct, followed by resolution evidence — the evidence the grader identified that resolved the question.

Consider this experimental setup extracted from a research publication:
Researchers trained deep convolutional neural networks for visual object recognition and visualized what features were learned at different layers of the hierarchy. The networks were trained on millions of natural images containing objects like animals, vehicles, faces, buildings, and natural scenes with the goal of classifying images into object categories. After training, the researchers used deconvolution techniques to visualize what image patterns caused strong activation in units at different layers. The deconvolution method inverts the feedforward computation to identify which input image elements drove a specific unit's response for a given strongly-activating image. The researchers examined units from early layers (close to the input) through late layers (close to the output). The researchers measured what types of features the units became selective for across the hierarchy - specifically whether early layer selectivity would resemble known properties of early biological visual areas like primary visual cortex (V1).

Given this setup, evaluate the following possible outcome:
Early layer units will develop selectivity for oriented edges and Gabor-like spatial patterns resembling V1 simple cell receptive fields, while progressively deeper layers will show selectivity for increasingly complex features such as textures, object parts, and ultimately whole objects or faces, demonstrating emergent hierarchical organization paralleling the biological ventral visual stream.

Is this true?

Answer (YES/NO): YES